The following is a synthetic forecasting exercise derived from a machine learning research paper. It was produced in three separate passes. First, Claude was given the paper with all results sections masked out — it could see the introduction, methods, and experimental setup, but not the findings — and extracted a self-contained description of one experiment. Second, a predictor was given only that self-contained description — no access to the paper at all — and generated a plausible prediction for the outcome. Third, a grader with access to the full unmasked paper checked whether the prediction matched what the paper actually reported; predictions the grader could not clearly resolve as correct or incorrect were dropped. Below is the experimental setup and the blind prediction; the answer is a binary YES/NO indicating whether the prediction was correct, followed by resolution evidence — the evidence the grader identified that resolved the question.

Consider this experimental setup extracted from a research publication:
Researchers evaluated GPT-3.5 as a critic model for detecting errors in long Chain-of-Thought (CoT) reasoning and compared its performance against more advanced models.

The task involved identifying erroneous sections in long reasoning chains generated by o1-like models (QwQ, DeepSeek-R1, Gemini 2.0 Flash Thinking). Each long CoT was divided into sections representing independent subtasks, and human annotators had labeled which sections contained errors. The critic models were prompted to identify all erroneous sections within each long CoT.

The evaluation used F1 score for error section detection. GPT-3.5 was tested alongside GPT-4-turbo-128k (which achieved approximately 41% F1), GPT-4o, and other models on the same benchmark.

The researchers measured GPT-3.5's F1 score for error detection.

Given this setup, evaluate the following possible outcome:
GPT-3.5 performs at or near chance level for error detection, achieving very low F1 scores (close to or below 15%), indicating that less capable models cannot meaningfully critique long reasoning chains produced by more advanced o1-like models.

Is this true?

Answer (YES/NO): YES